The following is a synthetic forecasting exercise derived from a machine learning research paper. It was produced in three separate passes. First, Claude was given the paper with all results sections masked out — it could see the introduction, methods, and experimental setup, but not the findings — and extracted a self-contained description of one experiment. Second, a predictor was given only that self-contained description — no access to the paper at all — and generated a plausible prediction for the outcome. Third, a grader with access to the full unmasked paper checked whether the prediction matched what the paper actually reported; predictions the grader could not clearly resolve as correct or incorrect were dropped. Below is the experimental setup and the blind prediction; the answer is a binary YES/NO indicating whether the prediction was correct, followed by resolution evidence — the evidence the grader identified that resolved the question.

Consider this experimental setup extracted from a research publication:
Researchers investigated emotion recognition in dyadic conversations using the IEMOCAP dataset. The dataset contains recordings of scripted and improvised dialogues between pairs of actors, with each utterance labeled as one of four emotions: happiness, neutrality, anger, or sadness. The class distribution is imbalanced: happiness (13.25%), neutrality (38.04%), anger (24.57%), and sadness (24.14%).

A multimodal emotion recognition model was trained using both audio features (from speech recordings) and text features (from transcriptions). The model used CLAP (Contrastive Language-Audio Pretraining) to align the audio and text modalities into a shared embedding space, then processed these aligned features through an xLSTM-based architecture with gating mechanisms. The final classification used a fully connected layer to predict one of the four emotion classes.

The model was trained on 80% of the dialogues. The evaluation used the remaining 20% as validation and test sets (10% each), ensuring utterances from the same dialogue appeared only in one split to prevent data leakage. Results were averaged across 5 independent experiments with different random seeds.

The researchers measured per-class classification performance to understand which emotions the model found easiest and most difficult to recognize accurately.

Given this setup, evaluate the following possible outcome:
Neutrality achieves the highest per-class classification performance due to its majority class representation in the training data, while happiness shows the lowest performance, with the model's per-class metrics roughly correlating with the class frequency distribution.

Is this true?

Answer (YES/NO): NO